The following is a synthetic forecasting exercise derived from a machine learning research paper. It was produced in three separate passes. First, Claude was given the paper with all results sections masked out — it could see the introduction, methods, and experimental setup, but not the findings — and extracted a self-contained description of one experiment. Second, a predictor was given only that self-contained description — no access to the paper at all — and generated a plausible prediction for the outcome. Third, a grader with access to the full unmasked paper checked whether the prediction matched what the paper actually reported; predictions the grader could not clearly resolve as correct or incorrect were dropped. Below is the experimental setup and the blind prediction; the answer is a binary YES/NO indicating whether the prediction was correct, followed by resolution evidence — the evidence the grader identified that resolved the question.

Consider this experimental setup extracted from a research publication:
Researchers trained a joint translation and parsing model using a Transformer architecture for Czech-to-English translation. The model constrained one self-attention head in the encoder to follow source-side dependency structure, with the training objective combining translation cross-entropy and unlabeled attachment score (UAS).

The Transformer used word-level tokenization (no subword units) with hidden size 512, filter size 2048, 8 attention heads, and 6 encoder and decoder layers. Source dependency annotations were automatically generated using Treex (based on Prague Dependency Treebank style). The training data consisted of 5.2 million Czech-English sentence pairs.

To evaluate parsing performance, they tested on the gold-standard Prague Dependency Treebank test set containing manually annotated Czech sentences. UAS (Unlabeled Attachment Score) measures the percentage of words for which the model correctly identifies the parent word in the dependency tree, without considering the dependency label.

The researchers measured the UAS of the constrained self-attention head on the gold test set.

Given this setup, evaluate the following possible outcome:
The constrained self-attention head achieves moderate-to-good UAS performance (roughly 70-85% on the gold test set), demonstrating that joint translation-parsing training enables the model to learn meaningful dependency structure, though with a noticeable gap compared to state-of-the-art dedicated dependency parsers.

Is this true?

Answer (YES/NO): YES